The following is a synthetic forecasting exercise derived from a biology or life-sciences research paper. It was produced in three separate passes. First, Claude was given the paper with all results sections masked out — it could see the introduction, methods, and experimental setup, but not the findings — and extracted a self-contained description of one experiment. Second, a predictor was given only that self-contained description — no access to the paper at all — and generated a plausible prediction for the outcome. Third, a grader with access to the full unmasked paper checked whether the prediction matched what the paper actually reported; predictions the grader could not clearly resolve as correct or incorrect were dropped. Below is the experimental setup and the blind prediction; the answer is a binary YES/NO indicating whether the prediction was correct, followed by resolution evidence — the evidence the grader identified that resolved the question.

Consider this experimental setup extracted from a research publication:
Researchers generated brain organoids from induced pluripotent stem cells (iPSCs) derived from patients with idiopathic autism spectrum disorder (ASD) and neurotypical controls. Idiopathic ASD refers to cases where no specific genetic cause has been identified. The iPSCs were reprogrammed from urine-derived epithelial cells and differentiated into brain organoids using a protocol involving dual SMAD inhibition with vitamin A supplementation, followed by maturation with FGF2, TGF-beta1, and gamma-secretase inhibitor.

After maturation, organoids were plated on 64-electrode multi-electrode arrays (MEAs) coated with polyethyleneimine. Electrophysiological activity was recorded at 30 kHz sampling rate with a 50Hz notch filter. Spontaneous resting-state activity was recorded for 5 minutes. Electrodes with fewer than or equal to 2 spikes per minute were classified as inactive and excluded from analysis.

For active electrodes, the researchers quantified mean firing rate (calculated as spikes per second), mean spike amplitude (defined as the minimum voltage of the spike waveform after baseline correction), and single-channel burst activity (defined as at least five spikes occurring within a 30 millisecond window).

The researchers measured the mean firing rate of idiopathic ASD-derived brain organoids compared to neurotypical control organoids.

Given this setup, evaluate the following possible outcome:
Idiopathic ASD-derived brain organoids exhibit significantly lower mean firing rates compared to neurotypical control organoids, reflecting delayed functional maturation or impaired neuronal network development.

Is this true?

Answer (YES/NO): YES